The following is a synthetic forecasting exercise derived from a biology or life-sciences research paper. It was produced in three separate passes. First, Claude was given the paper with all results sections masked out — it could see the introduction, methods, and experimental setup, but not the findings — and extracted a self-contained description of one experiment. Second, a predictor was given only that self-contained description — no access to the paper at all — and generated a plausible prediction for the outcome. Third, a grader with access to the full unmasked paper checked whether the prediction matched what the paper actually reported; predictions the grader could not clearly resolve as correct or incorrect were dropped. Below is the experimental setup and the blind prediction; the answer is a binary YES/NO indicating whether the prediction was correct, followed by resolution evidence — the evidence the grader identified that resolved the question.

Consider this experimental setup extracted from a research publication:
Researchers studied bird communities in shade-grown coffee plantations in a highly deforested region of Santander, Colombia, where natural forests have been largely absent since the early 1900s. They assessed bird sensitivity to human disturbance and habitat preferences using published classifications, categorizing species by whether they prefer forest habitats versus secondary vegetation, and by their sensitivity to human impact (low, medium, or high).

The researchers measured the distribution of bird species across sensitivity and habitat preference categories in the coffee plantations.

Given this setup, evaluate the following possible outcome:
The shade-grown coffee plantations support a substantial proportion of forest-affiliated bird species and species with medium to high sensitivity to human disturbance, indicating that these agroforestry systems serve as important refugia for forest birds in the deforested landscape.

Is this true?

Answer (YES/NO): NO